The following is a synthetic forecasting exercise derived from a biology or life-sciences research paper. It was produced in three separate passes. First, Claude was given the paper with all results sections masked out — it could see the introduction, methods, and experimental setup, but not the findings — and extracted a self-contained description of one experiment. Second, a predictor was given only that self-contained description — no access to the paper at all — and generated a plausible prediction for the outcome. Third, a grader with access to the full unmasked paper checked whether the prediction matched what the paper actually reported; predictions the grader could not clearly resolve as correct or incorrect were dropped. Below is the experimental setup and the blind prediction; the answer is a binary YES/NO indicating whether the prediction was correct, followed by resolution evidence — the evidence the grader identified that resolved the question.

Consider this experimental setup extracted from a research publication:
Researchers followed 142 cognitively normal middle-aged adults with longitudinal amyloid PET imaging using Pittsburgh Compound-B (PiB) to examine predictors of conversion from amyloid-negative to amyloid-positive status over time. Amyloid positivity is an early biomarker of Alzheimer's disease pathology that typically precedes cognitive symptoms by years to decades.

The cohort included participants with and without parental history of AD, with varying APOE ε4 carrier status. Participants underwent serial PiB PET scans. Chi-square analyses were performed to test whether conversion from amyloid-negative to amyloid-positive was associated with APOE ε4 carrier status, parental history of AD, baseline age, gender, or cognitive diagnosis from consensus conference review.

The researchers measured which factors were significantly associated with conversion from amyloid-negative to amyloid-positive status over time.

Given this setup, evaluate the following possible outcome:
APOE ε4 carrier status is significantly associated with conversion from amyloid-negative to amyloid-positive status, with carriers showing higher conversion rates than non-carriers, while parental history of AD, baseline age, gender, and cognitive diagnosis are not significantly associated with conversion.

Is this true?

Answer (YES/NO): YES